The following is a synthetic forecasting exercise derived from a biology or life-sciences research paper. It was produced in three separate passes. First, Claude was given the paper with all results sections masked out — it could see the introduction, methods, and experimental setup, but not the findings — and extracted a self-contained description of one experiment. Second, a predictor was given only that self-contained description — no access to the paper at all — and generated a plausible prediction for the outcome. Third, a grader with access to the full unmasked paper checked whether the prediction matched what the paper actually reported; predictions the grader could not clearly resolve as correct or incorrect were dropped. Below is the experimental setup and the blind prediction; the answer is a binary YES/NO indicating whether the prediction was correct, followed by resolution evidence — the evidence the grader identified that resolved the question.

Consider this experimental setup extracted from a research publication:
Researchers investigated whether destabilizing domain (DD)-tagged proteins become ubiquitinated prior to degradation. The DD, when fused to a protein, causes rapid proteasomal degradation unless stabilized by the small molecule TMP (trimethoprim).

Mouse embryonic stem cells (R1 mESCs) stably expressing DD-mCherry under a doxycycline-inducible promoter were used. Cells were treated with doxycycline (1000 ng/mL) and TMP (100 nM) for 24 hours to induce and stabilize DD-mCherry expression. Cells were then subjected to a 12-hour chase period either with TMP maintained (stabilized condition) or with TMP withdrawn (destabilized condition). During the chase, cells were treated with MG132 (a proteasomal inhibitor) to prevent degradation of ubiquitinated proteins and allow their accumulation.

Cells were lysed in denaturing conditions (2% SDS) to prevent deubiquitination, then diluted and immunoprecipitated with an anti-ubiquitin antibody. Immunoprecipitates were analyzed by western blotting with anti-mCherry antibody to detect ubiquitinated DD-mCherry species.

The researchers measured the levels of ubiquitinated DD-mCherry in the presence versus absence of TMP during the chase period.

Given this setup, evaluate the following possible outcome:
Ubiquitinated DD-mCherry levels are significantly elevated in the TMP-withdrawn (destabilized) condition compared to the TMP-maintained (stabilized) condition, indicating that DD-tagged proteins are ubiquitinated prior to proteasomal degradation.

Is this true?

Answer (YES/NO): YES